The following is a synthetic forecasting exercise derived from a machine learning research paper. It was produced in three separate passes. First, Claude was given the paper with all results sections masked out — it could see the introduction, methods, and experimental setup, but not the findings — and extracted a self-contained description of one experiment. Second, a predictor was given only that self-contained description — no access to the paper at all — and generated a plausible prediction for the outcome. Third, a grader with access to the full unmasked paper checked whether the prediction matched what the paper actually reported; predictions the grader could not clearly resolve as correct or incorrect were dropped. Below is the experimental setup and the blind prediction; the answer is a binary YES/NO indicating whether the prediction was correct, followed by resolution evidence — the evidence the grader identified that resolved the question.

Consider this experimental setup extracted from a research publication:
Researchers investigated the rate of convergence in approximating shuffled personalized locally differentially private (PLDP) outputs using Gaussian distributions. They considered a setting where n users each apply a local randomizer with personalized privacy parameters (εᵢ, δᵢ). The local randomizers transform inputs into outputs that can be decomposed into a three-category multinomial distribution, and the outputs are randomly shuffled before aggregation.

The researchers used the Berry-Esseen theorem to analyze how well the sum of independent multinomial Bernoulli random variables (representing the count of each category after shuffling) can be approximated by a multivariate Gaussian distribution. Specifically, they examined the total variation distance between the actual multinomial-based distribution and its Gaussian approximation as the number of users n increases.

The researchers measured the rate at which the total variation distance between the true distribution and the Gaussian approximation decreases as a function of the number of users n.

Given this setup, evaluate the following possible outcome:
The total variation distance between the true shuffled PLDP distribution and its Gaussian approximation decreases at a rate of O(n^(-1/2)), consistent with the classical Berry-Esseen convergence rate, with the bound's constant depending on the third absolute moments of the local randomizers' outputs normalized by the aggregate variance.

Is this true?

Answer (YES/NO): NO